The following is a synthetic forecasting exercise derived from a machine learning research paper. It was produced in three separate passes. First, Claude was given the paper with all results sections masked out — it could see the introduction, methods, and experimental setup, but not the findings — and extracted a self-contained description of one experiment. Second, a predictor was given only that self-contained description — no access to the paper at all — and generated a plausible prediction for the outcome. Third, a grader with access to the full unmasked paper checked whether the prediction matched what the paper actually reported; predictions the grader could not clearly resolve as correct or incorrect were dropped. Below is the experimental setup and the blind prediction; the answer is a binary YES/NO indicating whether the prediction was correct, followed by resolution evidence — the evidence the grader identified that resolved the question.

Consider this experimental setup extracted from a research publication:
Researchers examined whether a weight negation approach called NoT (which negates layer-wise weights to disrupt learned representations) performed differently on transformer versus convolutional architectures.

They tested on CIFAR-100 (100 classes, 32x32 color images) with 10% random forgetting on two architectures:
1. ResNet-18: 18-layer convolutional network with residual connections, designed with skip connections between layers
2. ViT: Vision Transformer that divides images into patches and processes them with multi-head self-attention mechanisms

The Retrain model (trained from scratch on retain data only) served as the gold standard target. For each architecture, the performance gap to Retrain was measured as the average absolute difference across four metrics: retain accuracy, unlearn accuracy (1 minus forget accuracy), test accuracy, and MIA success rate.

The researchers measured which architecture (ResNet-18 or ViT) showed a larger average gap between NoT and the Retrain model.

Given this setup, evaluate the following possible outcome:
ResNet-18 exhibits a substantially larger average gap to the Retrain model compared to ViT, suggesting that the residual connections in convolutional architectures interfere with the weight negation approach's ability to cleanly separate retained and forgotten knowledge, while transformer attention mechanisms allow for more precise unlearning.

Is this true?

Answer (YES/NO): NO